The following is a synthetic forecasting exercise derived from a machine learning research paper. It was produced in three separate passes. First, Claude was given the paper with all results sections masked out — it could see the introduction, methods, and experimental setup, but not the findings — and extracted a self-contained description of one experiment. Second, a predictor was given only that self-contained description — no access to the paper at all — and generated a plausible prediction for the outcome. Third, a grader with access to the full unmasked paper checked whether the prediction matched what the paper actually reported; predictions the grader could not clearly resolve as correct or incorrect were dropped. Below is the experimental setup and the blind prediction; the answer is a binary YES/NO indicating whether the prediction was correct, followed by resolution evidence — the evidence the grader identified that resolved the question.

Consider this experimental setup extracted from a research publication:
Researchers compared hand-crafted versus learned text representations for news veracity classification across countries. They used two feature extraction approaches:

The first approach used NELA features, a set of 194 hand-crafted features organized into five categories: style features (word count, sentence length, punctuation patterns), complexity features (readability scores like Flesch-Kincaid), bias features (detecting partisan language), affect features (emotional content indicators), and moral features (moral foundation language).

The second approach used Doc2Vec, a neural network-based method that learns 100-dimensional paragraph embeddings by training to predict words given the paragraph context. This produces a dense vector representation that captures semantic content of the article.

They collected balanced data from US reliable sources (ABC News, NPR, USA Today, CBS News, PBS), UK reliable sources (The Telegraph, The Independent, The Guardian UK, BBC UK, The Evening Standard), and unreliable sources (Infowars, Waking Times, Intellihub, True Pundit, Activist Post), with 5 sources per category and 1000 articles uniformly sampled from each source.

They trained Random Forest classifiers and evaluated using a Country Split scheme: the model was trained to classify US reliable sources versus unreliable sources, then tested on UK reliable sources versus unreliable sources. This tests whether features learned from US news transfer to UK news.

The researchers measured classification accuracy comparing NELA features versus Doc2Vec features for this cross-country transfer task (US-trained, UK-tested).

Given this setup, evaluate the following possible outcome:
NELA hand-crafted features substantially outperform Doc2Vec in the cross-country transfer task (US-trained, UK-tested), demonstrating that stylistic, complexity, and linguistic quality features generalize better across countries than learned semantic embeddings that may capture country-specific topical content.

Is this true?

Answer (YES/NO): NO